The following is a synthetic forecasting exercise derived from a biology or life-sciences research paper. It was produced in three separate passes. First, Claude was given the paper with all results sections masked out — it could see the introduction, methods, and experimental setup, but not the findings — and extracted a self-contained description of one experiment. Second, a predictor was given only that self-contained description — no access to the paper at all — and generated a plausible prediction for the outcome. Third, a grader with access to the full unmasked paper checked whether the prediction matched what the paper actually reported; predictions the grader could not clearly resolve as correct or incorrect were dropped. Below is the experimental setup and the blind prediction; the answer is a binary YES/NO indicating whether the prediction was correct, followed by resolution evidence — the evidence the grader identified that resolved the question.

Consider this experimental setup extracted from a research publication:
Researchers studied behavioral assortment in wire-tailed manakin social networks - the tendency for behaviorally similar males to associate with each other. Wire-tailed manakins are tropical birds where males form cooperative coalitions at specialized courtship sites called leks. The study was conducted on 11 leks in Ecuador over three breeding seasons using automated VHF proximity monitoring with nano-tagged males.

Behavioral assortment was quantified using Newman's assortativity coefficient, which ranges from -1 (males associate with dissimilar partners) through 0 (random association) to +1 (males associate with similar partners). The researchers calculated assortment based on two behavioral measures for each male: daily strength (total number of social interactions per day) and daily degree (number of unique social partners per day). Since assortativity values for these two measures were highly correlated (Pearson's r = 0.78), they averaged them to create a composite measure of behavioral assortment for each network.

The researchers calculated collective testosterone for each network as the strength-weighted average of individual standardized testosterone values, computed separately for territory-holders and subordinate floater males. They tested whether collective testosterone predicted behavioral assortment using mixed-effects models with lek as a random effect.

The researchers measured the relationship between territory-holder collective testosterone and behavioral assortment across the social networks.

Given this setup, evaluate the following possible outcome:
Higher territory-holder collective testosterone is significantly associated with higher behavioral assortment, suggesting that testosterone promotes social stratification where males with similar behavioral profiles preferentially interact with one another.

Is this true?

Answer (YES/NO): NO